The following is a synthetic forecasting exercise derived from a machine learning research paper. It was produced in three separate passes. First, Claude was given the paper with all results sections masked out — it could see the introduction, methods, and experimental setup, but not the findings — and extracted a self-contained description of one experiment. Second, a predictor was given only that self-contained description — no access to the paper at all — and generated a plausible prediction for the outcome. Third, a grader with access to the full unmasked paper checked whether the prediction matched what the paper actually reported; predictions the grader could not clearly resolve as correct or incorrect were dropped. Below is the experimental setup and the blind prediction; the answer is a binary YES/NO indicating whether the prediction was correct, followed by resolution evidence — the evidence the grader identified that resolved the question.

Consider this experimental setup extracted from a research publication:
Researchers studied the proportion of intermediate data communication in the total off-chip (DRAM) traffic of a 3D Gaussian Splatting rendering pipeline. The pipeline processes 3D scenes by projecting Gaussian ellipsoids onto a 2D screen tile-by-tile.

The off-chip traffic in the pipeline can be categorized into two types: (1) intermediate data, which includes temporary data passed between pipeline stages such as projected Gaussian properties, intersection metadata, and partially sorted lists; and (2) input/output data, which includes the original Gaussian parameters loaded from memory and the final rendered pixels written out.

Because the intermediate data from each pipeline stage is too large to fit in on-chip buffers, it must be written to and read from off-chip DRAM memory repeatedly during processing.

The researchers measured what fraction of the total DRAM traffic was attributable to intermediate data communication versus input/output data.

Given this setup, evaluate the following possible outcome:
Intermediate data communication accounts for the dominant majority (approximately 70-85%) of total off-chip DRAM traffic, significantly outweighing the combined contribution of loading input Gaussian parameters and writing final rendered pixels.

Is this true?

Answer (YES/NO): YES